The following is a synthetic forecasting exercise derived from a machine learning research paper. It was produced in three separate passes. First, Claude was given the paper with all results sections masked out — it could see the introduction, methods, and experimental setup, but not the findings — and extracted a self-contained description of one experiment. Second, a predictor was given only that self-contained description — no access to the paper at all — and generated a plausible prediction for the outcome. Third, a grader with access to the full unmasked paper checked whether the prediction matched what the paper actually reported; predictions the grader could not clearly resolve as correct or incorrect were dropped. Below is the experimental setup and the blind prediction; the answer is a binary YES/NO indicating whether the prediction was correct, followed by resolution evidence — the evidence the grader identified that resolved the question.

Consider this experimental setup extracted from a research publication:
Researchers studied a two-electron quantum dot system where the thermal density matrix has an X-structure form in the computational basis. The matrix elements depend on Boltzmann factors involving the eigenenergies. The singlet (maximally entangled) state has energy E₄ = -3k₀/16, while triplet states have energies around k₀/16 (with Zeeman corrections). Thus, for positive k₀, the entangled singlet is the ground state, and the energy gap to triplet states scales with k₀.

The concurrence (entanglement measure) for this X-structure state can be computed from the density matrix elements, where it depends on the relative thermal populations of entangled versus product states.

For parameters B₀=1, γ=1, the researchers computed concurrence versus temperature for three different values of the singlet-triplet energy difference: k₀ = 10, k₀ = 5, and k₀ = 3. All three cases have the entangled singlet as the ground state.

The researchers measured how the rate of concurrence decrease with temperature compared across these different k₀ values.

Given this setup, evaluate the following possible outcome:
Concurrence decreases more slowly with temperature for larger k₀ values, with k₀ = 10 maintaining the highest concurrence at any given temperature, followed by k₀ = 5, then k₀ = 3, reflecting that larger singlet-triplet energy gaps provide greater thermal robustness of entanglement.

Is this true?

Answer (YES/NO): NO